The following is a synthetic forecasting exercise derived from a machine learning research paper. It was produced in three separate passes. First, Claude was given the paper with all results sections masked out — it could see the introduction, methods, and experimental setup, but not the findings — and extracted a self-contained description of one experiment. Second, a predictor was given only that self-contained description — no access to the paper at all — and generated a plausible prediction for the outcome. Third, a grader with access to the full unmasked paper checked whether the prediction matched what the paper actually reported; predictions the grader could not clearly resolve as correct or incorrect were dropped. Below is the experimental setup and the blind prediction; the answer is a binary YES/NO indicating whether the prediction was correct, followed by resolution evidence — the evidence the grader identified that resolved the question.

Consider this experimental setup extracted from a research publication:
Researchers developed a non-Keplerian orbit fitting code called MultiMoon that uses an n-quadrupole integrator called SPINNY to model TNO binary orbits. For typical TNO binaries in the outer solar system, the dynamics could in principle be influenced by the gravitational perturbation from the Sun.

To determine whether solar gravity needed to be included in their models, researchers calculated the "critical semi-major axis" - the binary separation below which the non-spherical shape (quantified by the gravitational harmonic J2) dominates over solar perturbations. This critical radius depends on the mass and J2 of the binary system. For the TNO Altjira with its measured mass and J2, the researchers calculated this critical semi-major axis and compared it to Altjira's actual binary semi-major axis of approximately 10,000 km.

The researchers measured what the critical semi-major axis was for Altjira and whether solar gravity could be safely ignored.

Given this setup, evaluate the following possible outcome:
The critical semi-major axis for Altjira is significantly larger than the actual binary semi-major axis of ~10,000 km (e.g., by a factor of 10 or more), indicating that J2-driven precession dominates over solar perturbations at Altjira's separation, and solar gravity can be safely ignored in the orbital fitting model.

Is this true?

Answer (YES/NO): NO